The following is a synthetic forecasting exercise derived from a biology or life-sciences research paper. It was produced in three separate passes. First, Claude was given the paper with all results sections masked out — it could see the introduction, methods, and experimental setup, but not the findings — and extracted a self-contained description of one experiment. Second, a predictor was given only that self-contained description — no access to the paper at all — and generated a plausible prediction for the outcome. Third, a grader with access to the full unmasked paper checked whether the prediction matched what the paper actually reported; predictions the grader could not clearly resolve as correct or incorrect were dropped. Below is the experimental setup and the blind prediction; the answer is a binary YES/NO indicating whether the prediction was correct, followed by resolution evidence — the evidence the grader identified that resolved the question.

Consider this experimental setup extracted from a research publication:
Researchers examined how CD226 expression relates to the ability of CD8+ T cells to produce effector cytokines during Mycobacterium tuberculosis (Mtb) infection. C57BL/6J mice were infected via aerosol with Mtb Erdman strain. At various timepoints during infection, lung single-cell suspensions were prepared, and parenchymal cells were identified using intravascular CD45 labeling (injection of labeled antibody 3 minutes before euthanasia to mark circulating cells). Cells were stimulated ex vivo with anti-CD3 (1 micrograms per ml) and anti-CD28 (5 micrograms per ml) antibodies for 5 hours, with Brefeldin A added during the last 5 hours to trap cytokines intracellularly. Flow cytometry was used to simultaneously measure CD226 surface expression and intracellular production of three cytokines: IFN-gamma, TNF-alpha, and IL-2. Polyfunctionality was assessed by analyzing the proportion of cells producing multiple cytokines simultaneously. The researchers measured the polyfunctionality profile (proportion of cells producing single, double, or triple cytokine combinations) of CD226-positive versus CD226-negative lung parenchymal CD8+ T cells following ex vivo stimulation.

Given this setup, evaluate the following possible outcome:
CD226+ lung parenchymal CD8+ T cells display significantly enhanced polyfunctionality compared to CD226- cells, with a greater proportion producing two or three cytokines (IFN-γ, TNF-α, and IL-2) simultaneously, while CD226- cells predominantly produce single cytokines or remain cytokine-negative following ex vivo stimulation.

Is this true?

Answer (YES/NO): YES